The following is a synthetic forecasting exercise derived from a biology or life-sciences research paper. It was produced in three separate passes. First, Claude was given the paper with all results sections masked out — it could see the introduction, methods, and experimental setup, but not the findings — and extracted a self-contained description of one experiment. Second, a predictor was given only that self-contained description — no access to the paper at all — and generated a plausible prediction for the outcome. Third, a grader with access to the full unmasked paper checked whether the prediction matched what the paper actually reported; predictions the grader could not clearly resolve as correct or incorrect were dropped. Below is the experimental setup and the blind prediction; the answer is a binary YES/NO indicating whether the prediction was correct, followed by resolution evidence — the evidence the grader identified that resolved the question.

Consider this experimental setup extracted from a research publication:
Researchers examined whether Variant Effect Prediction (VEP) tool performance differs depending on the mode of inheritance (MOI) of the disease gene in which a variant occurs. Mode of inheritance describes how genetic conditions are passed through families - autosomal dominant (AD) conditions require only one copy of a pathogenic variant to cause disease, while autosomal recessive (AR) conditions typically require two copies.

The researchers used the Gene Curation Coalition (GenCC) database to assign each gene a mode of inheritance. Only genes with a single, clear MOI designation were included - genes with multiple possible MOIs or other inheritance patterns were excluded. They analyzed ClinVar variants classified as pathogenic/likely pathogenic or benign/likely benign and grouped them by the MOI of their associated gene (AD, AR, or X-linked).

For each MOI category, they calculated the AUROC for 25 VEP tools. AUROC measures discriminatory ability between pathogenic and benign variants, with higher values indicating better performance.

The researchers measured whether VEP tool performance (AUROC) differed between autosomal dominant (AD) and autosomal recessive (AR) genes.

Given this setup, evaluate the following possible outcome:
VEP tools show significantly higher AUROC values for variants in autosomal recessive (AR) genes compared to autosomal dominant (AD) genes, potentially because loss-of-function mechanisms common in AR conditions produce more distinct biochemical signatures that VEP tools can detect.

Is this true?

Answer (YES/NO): YES